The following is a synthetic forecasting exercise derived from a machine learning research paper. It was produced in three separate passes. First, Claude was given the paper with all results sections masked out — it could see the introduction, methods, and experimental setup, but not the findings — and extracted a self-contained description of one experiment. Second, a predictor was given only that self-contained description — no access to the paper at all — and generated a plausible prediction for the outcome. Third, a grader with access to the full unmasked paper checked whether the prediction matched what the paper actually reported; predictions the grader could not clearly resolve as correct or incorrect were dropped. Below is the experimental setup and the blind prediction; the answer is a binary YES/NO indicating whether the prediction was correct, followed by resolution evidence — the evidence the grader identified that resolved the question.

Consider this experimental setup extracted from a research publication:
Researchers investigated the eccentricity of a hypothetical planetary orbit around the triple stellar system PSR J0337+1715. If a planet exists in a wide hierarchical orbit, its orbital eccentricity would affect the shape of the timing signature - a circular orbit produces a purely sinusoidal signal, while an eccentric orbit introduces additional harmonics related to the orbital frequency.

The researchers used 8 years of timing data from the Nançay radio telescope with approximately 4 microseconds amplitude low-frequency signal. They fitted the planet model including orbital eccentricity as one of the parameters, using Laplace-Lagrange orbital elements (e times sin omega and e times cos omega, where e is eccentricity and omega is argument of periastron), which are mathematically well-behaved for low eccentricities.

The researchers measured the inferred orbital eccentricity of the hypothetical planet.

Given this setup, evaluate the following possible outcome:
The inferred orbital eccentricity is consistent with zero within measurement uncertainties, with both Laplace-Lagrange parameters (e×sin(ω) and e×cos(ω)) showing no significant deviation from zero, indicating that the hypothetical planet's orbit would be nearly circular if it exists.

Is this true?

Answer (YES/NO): NO